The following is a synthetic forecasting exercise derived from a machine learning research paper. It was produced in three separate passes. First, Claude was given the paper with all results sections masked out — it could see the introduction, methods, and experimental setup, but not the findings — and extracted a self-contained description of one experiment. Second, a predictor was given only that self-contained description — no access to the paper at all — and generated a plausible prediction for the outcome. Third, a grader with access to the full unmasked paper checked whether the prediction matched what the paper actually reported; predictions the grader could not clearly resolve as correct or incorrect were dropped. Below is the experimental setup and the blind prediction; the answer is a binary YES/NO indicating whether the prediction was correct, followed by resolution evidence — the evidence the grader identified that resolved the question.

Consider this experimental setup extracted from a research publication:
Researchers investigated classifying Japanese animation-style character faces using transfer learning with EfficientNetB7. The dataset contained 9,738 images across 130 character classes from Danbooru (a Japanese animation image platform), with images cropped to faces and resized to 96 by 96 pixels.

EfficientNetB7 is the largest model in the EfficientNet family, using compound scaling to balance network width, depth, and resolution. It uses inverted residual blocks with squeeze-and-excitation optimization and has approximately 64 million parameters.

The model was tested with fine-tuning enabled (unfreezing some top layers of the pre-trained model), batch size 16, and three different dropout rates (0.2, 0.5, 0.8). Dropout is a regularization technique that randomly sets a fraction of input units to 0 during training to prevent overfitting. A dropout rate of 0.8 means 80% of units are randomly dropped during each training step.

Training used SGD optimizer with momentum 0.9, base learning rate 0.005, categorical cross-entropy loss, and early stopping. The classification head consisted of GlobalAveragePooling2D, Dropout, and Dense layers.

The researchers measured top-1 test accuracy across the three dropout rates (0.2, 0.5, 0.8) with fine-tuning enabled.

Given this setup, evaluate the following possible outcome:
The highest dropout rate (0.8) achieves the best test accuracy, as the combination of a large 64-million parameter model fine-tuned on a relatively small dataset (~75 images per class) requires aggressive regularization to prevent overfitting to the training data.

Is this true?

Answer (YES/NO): YES